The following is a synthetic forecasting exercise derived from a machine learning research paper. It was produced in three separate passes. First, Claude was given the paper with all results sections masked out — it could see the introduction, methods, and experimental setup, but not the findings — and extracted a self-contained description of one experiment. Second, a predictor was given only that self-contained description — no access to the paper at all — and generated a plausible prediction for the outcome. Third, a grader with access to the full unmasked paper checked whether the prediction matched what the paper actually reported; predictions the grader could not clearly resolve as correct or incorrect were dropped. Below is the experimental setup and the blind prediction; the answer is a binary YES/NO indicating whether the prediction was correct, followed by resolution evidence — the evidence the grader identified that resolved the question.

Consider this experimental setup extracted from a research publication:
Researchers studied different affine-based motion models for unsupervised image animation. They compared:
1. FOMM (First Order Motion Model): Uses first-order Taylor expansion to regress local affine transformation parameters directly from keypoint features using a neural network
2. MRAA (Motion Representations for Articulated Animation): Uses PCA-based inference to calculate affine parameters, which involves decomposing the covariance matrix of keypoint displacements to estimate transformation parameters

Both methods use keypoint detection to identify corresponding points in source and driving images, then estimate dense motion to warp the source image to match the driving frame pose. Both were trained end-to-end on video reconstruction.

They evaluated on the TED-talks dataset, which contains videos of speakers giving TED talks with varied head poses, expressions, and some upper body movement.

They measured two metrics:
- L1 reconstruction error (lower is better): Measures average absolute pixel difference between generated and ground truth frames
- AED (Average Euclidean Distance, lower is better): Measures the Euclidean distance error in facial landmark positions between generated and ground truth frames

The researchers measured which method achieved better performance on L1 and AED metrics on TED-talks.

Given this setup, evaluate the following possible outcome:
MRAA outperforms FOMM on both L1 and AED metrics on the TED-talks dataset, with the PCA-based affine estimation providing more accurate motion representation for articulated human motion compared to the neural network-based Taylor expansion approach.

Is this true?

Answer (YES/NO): YES